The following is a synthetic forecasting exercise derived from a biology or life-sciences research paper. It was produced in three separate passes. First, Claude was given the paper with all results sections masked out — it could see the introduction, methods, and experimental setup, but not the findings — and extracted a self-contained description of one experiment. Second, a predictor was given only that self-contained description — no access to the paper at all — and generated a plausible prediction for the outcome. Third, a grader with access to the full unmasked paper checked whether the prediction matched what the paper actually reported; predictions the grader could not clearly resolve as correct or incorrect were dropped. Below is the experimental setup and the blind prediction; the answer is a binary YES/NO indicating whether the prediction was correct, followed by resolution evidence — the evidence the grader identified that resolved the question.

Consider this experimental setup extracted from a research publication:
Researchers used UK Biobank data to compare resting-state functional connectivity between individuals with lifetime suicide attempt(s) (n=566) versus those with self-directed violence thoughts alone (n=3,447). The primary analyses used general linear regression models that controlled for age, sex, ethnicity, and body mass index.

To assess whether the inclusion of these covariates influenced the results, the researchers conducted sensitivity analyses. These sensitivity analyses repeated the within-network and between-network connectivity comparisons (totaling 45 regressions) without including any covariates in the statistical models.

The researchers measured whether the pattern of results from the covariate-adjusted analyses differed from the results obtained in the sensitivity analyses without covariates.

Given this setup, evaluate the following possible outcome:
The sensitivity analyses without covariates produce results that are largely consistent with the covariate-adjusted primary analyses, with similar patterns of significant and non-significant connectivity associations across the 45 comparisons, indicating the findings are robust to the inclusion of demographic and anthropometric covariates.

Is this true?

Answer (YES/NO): YES